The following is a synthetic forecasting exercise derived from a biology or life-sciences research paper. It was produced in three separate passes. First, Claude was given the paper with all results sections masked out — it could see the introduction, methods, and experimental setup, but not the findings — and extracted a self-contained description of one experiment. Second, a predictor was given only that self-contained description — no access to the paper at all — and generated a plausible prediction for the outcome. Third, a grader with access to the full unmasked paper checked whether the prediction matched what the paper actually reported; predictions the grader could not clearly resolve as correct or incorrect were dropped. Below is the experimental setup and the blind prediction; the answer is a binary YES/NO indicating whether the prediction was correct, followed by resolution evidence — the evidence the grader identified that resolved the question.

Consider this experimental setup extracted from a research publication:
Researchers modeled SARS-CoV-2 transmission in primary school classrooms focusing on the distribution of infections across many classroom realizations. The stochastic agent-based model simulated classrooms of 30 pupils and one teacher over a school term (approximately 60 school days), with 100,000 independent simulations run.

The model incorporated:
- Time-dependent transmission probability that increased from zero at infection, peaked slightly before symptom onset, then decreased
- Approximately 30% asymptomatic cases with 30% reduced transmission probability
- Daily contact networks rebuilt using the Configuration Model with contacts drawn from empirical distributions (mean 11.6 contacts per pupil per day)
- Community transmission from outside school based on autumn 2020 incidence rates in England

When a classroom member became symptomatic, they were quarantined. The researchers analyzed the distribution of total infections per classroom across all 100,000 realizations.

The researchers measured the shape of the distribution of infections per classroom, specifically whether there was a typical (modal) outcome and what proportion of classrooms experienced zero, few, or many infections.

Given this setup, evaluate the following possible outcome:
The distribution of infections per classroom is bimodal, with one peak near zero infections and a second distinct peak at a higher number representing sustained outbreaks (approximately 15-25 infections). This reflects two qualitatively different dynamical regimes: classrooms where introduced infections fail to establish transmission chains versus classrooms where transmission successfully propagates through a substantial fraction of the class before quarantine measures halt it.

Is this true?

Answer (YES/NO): NO